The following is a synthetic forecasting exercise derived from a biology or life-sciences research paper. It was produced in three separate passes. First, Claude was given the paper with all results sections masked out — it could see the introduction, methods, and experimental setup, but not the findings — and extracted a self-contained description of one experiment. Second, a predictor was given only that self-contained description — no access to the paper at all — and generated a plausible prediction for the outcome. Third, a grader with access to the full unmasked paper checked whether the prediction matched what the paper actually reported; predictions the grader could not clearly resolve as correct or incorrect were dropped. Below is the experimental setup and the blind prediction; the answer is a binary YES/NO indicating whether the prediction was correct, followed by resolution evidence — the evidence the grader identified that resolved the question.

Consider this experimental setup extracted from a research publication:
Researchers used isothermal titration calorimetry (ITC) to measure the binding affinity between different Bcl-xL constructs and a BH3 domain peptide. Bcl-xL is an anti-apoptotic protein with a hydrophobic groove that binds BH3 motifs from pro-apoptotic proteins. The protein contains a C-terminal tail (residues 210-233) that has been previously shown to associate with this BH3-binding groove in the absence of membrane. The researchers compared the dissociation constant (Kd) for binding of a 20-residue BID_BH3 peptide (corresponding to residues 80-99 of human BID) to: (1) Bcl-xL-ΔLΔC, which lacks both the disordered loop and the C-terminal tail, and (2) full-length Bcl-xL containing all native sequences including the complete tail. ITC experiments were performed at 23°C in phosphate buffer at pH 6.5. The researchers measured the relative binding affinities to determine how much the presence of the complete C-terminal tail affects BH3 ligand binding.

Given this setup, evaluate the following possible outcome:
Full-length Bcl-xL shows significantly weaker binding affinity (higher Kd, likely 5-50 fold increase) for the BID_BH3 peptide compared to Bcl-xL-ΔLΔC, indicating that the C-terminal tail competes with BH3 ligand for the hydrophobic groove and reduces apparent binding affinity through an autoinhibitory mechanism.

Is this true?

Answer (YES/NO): YES